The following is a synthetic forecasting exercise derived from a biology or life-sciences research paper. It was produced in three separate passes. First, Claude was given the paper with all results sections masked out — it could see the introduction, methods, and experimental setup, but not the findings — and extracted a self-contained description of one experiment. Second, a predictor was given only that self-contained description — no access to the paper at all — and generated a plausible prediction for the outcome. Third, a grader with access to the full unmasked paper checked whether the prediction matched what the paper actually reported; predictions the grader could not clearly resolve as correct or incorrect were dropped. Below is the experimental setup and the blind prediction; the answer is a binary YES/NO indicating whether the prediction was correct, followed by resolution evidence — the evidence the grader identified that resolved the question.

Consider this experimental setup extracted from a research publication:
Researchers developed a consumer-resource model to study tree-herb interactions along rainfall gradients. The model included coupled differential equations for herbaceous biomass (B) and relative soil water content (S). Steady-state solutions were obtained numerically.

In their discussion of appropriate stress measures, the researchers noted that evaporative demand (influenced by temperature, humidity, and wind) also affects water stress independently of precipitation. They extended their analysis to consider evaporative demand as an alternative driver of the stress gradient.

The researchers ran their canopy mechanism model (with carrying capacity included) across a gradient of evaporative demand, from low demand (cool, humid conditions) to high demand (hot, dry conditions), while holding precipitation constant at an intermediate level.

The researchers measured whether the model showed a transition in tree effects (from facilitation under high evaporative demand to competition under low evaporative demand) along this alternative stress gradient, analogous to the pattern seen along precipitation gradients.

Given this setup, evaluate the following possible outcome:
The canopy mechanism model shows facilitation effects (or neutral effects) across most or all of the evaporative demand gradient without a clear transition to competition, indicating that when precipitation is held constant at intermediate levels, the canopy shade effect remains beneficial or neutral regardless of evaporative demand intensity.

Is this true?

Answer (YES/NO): NO